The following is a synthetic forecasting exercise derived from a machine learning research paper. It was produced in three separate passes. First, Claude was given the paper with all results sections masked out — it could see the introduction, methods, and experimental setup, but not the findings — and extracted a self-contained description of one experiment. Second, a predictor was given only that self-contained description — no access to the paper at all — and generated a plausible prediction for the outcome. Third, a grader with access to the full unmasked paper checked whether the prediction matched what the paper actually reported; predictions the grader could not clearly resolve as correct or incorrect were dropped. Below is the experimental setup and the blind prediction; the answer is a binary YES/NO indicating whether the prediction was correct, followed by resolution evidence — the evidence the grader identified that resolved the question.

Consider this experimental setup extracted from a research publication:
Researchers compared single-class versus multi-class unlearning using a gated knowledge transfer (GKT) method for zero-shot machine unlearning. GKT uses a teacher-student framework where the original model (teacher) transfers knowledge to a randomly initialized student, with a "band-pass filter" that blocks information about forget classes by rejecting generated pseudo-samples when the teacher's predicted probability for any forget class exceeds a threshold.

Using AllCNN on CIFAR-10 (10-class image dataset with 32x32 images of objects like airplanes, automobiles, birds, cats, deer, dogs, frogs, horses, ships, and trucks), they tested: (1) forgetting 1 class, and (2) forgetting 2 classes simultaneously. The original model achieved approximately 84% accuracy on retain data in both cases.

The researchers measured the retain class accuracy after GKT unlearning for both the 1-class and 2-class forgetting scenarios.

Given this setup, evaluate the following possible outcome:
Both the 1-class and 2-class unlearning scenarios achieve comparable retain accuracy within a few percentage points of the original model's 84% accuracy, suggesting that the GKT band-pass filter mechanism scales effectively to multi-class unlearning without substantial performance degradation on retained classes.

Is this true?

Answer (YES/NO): YES